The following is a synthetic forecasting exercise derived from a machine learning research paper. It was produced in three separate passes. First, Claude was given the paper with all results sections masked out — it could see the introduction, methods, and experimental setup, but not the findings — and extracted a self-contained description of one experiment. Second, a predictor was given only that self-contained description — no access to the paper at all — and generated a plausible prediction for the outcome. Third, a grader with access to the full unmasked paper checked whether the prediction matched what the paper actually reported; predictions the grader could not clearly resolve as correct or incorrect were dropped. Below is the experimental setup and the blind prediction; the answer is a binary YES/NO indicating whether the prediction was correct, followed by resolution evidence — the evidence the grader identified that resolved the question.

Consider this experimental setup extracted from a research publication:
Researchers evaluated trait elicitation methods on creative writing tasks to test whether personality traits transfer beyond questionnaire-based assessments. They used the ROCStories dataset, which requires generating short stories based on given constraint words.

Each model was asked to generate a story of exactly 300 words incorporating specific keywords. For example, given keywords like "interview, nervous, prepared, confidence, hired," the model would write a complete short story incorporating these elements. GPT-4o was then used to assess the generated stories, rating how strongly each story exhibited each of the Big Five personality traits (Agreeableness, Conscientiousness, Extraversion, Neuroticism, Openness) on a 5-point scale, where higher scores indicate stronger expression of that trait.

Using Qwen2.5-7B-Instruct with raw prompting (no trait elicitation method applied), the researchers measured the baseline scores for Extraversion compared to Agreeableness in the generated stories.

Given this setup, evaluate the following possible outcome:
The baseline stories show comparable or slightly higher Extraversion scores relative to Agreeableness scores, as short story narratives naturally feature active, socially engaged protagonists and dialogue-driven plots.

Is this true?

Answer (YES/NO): NO